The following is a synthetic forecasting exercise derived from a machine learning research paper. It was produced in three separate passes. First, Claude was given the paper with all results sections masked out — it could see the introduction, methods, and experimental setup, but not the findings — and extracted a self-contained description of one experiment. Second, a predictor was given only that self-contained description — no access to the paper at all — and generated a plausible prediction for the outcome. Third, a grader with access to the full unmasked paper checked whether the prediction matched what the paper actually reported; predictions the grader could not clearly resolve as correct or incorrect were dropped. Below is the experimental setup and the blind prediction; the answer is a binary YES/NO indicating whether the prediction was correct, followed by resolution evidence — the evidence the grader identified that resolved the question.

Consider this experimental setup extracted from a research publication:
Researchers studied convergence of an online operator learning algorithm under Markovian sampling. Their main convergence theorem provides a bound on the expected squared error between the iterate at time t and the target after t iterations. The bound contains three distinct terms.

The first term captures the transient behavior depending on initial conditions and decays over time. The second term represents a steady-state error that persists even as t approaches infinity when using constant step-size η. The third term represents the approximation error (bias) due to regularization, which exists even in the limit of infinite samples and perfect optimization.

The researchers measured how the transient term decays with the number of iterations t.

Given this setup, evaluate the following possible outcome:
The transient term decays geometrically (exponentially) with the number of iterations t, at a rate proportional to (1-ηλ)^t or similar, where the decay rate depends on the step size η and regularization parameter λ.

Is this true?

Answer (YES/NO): YES